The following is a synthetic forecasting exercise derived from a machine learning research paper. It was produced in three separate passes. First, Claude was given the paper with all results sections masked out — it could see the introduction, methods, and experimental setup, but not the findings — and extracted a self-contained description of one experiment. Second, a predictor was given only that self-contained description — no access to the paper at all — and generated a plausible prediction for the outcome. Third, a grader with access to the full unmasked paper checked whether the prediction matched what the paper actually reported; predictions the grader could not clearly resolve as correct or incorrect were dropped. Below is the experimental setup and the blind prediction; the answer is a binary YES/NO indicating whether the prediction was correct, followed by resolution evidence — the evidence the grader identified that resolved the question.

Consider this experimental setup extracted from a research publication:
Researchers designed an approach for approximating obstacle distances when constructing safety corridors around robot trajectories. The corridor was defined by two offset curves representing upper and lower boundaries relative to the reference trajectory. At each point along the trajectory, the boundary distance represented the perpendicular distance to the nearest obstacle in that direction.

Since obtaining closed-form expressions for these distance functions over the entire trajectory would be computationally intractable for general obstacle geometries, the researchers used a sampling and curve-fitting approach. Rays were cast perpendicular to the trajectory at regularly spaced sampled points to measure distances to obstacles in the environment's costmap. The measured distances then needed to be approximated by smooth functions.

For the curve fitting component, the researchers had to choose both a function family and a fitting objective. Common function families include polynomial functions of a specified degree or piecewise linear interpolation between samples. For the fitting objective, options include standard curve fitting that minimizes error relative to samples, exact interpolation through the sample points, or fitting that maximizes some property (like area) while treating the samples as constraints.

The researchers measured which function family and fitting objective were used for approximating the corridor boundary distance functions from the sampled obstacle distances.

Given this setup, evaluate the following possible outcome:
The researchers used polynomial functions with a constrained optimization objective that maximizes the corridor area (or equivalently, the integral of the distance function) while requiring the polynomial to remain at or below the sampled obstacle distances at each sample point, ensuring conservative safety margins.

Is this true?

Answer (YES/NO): YES